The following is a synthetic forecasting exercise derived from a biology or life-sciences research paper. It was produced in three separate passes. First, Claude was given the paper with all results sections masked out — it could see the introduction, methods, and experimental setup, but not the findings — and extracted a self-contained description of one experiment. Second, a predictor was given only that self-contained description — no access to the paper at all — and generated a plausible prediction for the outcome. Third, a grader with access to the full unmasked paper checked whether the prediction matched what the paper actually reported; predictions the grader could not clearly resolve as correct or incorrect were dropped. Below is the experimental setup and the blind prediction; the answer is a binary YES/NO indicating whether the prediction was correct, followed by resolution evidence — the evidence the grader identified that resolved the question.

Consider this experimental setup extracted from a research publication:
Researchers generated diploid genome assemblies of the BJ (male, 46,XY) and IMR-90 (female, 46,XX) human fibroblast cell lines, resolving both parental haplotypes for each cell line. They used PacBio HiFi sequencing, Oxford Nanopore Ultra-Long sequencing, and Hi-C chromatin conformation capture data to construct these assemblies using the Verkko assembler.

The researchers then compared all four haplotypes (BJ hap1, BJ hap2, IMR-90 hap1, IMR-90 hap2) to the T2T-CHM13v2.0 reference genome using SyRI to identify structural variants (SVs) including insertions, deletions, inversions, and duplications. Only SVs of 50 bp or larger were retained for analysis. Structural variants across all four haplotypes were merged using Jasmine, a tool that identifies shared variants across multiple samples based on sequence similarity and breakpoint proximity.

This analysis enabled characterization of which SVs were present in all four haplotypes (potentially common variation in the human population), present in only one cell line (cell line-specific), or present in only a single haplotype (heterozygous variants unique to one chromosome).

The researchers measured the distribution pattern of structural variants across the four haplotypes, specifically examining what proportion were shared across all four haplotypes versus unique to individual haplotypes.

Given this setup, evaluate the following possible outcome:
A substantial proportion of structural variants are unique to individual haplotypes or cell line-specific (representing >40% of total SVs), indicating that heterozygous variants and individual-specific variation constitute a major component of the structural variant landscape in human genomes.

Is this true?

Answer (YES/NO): YES